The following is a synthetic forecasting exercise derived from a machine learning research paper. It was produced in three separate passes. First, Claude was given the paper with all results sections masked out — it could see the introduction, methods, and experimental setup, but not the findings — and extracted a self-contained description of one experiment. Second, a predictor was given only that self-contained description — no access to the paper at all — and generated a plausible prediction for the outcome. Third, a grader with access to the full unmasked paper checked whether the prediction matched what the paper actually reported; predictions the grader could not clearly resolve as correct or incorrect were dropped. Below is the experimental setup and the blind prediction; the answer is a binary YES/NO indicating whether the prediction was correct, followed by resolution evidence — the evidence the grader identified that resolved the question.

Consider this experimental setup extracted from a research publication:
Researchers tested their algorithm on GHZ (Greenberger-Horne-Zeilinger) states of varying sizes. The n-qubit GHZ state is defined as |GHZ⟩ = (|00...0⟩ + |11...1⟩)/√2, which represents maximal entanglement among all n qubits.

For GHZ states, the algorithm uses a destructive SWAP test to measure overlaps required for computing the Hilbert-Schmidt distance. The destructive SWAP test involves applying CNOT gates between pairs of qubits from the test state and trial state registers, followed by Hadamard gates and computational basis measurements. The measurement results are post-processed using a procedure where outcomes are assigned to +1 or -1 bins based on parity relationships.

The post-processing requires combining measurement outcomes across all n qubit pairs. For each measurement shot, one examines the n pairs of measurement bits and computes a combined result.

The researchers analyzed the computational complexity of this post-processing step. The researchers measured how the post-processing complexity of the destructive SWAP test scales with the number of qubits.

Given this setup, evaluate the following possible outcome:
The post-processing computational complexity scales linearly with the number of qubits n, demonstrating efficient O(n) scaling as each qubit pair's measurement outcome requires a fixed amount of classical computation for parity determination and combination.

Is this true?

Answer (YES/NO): YES